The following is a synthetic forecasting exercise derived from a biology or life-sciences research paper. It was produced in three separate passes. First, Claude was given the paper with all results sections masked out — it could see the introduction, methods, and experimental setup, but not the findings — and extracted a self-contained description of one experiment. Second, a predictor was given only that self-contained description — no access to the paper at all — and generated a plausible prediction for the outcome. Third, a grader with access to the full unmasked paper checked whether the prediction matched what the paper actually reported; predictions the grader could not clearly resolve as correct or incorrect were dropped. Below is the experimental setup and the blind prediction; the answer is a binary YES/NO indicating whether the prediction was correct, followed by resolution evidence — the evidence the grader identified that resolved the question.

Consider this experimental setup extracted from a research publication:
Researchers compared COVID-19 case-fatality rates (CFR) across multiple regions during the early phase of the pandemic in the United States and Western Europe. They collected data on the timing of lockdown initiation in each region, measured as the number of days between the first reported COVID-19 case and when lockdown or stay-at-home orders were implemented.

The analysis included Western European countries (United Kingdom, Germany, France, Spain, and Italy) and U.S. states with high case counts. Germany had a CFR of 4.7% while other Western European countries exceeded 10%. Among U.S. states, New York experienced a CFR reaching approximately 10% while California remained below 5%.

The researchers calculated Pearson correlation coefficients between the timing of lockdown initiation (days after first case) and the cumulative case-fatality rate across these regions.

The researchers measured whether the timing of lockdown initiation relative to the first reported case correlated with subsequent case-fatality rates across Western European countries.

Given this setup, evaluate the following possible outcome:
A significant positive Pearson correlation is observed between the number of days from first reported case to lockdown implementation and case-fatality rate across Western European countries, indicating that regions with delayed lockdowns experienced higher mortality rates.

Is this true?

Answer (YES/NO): NO